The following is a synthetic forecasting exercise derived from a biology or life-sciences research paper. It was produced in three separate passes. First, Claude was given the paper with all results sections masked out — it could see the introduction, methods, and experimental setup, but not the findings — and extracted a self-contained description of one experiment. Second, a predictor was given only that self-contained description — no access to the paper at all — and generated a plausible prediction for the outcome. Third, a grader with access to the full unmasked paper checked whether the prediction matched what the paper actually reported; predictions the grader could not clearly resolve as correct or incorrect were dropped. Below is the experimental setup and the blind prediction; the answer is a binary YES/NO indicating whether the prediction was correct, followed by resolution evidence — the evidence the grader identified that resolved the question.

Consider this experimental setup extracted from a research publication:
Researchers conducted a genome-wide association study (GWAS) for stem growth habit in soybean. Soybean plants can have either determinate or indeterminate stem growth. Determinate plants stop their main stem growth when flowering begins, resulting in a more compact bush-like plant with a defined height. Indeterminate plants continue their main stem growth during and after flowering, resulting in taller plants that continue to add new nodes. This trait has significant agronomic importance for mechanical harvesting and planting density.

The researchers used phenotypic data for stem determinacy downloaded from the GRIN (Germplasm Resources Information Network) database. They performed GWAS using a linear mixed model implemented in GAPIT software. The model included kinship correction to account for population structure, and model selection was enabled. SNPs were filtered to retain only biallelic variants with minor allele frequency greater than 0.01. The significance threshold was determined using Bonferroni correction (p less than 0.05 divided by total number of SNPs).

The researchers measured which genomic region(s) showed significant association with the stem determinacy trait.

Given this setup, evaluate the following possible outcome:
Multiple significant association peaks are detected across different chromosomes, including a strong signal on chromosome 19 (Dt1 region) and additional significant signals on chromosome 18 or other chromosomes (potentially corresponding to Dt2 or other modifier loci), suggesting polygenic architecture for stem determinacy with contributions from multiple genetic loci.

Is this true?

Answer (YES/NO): YES